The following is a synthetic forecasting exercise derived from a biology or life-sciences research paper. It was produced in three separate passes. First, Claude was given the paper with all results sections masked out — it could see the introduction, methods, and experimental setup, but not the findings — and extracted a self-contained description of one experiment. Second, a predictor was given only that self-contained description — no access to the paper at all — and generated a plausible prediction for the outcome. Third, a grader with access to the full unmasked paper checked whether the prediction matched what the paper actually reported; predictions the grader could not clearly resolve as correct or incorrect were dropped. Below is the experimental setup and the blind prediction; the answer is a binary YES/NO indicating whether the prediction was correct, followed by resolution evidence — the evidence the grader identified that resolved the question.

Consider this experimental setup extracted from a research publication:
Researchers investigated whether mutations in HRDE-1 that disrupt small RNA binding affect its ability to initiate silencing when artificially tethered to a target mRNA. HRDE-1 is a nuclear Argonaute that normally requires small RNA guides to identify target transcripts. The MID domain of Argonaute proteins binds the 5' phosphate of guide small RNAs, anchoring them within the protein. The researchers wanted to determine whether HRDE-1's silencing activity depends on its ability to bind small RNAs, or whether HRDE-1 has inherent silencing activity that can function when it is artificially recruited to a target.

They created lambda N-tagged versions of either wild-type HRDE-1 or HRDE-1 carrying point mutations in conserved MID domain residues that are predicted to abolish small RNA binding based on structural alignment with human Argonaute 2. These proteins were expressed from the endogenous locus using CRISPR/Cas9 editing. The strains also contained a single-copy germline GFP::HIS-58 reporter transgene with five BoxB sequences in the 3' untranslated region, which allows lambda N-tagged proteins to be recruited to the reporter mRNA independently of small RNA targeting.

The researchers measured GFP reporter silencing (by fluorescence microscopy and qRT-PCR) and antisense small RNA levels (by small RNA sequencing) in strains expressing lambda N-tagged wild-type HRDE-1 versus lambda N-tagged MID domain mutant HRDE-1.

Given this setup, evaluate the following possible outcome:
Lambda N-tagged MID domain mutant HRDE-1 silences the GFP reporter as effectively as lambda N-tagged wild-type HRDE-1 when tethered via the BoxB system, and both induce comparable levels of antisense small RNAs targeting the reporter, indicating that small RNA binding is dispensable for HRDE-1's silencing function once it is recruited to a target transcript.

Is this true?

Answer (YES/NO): NO